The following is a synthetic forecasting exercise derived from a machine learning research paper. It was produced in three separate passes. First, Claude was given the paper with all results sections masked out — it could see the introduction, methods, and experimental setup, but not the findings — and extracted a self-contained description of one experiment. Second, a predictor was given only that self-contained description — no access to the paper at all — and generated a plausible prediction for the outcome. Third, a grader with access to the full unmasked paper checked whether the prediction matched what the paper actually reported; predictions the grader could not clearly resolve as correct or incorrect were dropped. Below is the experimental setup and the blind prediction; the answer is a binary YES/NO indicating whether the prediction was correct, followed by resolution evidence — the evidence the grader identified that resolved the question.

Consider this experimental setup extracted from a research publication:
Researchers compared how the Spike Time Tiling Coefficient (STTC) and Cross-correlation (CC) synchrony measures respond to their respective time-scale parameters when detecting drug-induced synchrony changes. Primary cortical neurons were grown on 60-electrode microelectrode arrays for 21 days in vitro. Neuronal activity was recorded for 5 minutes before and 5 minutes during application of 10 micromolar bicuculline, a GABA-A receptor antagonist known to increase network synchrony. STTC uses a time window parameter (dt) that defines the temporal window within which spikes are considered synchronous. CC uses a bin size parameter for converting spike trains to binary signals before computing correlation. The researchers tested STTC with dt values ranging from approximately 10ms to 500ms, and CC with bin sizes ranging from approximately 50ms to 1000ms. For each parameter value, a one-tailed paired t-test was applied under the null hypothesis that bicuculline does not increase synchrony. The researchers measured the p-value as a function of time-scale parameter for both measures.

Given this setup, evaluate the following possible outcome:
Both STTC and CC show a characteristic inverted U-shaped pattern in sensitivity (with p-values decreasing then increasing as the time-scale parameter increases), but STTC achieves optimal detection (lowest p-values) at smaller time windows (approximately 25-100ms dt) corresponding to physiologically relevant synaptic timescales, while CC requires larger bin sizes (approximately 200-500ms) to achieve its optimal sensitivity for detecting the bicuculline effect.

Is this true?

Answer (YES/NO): NO